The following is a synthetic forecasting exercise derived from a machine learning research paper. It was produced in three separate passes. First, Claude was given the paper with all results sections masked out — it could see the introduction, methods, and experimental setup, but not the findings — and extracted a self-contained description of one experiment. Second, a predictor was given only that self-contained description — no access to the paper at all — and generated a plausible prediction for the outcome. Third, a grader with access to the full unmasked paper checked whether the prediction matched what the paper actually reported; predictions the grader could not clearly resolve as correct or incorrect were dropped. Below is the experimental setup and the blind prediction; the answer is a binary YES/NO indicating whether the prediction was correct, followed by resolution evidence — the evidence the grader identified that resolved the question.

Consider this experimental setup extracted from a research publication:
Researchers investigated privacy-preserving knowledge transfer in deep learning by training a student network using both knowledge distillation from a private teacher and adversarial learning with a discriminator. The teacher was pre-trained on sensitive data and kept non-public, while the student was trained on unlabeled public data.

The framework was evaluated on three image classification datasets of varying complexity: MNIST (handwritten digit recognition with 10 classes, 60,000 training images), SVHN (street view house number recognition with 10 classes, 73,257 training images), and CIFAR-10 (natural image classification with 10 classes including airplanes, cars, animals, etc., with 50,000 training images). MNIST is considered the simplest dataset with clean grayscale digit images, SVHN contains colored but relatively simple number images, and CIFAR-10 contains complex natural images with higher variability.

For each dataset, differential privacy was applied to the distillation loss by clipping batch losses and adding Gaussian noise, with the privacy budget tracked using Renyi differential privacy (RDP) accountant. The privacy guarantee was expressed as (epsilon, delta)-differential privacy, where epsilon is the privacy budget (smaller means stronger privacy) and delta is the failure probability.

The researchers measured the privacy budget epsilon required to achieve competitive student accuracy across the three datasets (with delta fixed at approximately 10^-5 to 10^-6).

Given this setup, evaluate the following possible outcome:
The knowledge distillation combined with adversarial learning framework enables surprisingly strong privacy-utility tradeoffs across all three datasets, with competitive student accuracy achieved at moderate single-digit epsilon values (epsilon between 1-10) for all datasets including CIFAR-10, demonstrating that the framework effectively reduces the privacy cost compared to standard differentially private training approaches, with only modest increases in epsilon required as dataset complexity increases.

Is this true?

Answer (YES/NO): YES